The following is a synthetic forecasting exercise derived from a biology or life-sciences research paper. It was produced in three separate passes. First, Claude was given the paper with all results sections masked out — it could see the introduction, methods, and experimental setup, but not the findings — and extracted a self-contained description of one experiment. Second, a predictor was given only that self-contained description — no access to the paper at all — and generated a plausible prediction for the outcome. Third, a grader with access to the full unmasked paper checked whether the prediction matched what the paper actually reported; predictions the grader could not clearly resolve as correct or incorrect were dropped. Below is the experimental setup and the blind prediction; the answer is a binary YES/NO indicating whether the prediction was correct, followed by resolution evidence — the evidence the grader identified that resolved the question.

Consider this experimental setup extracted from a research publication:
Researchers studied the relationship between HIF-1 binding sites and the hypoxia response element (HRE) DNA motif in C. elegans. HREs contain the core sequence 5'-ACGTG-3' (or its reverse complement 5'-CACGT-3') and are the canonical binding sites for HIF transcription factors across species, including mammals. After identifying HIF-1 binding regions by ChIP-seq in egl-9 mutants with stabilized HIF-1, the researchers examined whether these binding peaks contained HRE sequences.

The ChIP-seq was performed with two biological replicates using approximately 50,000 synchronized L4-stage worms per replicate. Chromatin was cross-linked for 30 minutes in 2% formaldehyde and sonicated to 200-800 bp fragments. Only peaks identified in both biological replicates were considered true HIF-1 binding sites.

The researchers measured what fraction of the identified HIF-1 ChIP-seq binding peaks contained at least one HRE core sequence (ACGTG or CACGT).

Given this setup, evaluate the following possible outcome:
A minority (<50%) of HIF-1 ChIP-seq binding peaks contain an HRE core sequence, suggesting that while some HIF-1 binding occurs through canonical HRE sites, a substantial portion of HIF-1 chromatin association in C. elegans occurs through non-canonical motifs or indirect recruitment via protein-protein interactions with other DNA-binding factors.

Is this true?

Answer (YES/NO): NO